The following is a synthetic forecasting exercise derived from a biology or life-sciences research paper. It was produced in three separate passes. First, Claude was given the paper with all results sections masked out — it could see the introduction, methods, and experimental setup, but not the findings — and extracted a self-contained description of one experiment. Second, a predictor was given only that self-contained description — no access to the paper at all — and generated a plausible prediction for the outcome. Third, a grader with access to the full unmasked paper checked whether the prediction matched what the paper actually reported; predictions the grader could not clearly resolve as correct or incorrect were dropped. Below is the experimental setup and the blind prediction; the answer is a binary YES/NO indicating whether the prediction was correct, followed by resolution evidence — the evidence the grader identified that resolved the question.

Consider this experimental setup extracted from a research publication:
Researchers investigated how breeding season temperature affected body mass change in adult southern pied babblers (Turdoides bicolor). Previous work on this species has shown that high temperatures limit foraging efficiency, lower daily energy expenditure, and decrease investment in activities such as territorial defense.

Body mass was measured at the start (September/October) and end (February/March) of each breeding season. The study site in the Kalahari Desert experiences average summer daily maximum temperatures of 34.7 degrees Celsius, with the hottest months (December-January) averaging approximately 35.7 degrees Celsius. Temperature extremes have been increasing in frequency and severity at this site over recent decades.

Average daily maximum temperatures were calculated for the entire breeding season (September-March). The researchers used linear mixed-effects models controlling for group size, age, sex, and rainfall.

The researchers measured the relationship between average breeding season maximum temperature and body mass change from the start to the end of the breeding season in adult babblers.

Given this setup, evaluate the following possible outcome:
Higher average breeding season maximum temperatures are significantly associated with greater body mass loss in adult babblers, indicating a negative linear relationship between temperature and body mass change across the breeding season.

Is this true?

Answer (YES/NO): YES